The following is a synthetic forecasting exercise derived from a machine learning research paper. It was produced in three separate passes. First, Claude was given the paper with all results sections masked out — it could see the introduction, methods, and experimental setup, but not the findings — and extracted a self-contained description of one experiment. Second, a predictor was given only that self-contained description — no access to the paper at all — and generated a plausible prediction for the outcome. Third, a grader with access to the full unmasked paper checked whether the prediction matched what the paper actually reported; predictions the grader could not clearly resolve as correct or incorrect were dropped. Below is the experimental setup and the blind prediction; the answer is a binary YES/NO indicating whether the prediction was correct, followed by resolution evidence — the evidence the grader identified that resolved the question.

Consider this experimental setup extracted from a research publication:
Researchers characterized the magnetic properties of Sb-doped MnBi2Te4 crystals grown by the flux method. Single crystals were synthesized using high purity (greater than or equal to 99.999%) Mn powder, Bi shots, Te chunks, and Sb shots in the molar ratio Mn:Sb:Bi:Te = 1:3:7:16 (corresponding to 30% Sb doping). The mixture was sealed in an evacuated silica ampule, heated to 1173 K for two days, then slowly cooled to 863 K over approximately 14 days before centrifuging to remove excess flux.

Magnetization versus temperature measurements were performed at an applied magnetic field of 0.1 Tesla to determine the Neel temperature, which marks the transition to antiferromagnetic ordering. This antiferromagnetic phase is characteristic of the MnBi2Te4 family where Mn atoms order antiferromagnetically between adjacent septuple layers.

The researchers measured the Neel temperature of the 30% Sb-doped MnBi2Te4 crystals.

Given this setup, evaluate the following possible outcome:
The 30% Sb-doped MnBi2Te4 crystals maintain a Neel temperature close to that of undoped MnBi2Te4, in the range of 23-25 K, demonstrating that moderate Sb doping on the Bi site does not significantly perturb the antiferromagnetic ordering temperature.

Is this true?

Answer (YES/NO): YES